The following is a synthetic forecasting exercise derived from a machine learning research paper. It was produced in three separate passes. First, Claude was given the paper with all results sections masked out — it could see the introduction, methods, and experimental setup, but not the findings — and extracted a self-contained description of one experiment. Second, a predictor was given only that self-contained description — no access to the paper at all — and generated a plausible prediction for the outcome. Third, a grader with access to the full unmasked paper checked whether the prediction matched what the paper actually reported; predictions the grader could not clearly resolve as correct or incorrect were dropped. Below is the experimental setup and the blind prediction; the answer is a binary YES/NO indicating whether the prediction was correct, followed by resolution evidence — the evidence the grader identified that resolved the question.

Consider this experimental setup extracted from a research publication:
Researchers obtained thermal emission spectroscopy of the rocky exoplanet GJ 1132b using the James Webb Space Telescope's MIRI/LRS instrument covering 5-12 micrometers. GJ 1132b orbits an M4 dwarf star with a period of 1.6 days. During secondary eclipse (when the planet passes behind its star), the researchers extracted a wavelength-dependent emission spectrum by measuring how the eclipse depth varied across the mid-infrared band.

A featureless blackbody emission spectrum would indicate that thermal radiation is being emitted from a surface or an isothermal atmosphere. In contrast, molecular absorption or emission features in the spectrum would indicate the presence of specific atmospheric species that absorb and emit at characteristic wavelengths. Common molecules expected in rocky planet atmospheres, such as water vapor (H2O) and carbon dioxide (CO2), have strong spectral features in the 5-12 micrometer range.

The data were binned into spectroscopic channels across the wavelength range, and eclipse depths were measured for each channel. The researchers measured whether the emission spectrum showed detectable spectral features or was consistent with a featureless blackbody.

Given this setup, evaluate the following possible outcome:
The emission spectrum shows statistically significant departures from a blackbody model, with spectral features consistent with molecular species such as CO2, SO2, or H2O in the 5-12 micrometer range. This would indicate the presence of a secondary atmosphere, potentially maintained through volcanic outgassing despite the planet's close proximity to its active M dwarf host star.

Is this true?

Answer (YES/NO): NO